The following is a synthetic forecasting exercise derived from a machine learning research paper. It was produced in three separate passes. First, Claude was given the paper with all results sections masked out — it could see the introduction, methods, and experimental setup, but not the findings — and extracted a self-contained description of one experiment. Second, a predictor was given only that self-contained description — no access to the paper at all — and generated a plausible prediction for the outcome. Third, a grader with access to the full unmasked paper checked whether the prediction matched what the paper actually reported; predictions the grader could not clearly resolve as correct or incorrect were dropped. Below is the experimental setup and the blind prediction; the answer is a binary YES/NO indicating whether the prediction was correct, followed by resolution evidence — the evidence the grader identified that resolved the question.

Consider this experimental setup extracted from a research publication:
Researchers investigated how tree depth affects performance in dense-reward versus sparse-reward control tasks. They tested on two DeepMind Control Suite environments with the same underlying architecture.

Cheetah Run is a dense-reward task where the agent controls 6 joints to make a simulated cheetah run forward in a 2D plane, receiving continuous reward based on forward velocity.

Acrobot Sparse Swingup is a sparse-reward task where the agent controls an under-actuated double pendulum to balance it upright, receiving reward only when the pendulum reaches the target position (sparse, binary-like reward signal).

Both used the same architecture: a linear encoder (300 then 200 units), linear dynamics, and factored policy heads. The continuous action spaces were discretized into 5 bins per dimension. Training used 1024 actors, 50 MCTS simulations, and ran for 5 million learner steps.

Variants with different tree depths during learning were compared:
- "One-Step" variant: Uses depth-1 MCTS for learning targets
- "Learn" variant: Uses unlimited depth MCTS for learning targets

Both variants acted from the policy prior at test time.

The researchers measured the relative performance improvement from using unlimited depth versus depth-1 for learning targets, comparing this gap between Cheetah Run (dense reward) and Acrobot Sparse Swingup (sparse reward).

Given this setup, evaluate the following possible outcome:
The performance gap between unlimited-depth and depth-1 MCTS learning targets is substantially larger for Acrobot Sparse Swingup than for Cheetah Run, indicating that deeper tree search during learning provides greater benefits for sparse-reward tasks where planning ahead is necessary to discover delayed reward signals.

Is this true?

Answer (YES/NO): YES